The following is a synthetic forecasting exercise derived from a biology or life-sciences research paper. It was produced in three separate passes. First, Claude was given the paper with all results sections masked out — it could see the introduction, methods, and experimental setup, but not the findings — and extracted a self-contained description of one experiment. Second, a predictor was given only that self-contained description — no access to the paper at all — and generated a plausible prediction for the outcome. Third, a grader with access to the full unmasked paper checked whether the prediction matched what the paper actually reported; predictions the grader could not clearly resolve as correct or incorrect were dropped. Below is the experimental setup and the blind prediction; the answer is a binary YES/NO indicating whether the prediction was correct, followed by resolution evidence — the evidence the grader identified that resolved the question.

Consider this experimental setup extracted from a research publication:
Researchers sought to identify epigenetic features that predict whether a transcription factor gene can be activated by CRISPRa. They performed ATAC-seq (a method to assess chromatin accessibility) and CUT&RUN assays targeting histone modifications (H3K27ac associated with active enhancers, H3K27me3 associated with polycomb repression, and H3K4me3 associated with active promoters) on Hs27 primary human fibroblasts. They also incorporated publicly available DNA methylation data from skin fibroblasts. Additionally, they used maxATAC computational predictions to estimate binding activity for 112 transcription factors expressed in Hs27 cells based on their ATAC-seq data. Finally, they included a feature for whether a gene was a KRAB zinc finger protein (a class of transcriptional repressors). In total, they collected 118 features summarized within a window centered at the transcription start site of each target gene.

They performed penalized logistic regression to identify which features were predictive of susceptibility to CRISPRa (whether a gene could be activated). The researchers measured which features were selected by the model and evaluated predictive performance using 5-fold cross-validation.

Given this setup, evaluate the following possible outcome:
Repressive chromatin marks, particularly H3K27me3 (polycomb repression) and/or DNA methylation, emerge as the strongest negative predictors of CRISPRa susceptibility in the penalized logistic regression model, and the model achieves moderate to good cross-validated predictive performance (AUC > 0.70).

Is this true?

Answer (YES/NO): NO